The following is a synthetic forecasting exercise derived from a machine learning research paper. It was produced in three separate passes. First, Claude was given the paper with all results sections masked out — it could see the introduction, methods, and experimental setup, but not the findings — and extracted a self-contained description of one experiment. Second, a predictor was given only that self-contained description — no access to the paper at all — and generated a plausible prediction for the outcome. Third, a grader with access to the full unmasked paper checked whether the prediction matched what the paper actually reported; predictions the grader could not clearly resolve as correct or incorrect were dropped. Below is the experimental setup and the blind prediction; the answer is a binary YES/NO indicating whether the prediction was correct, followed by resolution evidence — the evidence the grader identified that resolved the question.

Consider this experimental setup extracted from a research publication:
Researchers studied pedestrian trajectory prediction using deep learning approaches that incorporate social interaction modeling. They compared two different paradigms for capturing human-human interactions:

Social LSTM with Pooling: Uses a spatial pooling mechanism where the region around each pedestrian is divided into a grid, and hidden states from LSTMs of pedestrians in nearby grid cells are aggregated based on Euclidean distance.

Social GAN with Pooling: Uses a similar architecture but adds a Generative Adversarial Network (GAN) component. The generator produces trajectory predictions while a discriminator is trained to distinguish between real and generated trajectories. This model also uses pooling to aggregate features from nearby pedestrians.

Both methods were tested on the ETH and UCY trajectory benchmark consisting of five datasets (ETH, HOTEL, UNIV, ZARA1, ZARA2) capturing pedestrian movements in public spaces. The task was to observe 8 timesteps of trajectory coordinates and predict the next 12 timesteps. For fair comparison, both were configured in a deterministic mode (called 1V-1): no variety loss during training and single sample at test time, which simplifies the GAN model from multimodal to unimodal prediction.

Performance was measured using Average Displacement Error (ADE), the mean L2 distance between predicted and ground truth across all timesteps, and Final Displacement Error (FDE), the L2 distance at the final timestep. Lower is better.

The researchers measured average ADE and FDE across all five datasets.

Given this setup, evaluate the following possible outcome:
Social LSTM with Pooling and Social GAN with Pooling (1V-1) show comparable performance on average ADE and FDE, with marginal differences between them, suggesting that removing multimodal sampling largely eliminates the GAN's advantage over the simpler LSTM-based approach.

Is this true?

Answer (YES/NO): YES